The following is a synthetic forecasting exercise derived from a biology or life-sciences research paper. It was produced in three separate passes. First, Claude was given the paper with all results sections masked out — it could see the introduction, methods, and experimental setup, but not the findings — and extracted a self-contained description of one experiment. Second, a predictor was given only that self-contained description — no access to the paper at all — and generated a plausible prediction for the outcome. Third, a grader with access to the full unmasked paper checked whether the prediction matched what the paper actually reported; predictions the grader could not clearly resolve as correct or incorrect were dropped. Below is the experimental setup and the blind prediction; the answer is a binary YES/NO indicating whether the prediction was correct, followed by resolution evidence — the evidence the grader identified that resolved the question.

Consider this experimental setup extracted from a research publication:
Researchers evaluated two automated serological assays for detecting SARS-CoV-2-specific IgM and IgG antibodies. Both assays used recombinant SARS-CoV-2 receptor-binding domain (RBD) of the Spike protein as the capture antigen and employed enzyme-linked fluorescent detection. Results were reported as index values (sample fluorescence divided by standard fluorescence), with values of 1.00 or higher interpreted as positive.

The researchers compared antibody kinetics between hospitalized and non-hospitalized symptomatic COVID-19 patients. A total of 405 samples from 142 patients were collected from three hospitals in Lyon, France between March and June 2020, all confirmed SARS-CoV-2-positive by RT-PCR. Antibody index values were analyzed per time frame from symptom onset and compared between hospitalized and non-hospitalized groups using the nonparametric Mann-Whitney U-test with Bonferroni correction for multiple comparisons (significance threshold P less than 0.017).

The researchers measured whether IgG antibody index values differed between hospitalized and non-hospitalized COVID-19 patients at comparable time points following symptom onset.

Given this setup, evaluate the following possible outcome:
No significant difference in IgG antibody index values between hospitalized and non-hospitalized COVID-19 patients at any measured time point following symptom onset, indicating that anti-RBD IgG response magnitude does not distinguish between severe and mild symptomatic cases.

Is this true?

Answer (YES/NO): NO